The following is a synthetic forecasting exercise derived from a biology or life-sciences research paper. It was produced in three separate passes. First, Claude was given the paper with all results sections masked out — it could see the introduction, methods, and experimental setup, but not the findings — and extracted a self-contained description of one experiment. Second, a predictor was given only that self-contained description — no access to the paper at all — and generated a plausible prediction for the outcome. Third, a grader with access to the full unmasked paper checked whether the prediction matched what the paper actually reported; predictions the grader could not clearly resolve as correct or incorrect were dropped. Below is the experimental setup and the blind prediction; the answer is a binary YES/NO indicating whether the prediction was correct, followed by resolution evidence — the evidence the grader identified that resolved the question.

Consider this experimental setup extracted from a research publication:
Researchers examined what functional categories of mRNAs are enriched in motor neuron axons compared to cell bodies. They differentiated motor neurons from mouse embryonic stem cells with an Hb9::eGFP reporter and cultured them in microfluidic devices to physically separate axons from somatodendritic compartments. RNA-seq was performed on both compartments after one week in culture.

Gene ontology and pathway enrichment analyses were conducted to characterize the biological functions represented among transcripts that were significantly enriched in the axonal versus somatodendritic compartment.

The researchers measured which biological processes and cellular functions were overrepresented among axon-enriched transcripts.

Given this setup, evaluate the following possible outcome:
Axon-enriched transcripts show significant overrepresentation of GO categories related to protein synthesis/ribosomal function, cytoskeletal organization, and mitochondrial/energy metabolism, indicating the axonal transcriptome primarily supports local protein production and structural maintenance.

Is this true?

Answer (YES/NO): NO